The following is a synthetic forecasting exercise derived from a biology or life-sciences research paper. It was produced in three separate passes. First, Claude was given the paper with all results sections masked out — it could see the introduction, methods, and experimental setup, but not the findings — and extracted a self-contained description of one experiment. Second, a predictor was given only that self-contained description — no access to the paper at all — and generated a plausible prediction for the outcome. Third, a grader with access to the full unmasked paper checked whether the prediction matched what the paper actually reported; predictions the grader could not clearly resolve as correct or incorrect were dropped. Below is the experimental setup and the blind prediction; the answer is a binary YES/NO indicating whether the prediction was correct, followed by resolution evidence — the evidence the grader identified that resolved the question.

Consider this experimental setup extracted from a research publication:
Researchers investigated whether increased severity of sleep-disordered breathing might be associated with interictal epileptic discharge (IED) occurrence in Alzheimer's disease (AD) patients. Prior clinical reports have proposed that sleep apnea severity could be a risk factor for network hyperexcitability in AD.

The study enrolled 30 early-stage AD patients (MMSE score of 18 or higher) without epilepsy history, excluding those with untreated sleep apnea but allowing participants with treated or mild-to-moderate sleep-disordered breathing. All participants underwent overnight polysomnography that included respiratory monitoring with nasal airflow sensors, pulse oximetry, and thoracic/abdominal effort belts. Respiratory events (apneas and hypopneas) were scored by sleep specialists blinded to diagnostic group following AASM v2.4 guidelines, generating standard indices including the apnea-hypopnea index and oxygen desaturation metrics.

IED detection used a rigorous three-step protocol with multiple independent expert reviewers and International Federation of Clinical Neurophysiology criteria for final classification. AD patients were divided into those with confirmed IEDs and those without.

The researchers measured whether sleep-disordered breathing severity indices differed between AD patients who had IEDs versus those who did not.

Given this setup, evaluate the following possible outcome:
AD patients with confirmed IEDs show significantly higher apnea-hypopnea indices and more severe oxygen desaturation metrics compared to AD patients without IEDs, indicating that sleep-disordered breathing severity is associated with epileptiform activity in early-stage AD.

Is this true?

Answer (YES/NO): NO